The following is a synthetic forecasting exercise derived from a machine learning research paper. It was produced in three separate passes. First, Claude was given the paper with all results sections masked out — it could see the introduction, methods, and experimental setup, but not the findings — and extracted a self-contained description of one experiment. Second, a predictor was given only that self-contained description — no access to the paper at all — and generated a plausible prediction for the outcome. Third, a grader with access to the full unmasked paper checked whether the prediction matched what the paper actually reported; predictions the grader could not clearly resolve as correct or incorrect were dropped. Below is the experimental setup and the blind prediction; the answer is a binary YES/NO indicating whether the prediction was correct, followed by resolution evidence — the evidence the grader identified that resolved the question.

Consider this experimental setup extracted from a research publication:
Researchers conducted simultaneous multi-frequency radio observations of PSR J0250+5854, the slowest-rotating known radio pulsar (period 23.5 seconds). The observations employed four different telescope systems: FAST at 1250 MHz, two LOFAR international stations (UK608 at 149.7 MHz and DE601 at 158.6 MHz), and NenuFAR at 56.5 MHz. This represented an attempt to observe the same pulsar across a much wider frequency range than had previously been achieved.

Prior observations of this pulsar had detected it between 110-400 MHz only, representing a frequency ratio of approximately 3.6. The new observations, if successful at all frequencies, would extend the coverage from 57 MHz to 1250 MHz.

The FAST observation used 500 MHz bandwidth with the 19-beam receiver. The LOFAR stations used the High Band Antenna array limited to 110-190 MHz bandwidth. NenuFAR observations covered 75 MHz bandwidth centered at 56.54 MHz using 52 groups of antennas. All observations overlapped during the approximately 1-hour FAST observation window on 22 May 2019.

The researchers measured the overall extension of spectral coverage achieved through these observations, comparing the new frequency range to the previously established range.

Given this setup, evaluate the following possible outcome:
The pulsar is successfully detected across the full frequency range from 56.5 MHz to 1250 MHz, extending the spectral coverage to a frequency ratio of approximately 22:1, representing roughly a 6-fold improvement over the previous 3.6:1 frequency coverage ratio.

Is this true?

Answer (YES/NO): NO